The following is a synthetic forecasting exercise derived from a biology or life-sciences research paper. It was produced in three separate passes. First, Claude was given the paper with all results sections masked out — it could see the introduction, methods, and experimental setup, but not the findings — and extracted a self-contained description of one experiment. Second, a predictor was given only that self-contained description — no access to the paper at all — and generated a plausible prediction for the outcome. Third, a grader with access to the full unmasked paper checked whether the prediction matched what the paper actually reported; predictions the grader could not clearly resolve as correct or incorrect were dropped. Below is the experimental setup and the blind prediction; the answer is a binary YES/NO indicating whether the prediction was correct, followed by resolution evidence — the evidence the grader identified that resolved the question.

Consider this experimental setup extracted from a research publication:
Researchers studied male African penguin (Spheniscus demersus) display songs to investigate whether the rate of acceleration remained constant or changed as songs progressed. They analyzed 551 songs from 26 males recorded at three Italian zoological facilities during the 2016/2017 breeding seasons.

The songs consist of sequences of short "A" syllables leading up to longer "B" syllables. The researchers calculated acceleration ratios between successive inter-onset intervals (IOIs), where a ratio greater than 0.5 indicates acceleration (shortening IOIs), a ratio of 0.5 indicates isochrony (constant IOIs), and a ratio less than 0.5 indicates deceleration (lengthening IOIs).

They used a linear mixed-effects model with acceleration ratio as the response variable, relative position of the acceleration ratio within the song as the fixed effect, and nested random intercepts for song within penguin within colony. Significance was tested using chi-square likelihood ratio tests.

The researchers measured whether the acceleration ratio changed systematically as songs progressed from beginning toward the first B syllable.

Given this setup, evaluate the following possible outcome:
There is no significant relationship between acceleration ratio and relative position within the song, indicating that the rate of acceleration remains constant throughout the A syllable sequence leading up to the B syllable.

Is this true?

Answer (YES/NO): NO